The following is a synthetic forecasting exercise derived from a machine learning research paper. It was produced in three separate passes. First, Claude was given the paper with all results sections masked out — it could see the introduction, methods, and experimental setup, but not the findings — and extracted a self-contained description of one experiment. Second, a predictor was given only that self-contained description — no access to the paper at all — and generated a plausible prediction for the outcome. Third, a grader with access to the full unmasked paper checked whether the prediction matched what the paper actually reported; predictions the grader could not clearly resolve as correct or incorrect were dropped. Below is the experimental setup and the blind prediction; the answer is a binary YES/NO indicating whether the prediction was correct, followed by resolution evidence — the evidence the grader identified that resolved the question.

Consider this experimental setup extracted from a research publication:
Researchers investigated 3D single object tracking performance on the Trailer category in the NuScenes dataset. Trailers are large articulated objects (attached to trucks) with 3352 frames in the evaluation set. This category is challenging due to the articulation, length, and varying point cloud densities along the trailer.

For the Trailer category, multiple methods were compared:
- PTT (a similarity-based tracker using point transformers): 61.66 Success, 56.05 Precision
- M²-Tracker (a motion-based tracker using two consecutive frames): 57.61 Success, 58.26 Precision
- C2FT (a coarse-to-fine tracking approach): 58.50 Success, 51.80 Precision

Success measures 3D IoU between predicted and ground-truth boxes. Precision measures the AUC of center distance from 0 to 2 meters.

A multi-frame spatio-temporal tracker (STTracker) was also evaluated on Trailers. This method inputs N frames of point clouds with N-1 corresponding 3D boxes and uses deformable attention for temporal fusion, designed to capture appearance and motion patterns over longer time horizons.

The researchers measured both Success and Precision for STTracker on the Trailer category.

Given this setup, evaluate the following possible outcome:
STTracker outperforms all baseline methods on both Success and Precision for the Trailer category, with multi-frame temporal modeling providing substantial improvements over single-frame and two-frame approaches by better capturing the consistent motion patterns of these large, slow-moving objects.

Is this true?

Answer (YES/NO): NO